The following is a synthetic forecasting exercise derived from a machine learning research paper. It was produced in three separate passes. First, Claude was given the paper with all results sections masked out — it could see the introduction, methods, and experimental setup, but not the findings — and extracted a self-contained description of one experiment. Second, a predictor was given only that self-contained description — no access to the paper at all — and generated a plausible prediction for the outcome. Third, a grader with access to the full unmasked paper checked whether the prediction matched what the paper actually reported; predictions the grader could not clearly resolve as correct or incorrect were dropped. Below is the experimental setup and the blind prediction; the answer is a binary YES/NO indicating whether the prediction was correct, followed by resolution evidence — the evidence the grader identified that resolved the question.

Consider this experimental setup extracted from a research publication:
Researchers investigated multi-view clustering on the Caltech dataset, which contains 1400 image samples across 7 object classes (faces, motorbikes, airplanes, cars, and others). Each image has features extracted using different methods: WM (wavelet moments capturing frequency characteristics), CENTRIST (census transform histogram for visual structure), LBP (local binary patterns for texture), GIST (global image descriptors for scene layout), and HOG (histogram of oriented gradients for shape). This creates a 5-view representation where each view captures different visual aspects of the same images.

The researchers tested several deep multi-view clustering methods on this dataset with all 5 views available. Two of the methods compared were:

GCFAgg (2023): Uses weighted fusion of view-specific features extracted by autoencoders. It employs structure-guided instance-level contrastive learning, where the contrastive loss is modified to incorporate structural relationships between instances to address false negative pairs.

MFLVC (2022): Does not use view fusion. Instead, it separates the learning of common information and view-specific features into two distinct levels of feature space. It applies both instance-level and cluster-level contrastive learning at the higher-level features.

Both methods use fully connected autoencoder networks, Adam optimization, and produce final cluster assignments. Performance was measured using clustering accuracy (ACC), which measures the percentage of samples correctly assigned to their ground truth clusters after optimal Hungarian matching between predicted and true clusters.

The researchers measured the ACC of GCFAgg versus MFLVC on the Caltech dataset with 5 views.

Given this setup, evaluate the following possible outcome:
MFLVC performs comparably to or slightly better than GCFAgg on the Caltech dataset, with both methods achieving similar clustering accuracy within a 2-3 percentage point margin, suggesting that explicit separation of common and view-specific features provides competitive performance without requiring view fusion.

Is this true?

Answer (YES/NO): NO